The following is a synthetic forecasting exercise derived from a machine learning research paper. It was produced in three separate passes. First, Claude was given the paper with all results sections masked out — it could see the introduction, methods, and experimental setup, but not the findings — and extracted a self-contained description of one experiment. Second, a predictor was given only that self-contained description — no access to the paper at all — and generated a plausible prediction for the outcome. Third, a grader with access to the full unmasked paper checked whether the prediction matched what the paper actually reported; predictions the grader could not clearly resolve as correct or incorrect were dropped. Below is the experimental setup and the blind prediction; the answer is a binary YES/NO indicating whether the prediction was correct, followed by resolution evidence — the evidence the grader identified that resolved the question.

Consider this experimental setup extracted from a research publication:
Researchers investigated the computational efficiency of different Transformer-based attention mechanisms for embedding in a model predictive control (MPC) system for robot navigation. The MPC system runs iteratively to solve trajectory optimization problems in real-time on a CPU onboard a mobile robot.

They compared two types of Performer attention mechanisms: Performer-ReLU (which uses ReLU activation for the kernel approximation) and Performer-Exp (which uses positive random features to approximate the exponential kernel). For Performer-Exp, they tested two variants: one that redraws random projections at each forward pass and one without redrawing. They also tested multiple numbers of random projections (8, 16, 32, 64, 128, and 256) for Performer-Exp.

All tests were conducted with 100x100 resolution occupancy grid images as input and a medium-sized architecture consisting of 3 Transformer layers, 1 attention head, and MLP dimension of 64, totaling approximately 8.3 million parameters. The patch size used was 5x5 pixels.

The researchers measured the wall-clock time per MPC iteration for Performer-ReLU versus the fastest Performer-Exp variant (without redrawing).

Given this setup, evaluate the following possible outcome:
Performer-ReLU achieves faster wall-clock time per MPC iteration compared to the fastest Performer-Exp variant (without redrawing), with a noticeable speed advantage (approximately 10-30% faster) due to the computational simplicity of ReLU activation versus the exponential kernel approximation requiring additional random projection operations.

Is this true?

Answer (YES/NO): NO